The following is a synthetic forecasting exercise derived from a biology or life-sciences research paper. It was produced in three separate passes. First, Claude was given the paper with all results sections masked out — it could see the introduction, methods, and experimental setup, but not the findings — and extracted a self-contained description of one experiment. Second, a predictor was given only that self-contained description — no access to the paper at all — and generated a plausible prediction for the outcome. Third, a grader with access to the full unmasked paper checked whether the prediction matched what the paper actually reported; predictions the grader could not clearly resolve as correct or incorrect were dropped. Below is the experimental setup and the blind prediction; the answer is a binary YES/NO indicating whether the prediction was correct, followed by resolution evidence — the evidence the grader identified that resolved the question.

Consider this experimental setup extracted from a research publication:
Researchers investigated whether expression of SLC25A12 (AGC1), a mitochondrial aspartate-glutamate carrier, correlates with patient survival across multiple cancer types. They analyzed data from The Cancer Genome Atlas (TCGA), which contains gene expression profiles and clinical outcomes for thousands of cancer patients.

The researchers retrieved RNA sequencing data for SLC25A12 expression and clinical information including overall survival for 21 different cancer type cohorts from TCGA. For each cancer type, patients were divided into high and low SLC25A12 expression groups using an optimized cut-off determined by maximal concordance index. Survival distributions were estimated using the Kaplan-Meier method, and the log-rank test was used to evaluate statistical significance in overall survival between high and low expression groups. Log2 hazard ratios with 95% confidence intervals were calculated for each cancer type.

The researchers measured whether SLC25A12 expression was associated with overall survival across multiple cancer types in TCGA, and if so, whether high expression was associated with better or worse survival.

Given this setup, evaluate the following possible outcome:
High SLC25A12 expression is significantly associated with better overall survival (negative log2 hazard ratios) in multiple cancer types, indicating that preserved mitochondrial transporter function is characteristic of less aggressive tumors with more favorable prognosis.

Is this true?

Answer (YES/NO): YES